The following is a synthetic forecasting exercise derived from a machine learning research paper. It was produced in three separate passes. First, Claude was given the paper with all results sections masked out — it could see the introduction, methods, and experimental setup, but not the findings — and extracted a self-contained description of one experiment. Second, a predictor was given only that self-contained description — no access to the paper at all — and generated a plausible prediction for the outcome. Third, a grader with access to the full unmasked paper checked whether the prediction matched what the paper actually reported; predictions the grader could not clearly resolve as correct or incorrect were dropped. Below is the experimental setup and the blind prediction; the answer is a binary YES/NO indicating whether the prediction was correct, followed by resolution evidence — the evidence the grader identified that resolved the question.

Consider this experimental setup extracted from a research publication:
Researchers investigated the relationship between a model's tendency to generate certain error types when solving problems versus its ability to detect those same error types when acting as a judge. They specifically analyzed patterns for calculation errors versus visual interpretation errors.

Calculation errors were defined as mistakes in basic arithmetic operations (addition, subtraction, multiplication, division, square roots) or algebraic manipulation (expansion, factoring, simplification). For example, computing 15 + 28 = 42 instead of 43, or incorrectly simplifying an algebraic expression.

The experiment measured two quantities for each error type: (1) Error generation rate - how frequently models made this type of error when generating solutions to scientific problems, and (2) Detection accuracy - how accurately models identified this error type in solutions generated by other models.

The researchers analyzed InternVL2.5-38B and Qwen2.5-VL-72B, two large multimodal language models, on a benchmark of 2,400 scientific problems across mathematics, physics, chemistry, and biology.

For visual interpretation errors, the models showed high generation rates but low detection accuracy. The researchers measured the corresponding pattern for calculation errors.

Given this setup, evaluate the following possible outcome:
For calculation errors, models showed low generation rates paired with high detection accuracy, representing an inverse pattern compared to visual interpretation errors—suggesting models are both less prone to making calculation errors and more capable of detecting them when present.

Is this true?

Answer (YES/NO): NO